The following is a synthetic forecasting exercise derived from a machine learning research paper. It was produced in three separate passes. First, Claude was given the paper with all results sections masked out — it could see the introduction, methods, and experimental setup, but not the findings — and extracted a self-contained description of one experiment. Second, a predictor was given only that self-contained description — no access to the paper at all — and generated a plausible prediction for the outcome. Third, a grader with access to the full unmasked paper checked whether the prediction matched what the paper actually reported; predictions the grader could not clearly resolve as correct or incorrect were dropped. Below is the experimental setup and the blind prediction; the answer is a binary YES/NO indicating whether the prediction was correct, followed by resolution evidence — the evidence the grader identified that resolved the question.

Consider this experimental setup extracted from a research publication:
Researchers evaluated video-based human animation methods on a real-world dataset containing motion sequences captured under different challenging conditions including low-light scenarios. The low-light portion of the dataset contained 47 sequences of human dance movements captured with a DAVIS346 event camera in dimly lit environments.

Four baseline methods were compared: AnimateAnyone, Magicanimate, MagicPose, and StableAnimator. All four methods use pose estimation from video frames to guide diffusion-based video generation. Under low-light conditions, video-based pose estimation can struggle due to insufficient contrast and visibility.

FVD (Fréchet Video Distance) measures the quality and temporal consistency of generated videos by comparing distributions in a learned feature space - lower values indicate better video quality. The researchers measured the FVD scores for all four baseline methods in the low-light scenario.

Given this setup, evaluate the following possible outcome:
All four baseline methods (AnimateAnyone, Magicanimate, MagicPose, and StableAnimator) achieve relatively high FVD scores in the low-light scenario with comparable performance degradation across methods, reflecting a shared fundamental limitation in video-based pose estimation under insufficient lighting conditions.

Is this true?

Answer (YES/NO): NO